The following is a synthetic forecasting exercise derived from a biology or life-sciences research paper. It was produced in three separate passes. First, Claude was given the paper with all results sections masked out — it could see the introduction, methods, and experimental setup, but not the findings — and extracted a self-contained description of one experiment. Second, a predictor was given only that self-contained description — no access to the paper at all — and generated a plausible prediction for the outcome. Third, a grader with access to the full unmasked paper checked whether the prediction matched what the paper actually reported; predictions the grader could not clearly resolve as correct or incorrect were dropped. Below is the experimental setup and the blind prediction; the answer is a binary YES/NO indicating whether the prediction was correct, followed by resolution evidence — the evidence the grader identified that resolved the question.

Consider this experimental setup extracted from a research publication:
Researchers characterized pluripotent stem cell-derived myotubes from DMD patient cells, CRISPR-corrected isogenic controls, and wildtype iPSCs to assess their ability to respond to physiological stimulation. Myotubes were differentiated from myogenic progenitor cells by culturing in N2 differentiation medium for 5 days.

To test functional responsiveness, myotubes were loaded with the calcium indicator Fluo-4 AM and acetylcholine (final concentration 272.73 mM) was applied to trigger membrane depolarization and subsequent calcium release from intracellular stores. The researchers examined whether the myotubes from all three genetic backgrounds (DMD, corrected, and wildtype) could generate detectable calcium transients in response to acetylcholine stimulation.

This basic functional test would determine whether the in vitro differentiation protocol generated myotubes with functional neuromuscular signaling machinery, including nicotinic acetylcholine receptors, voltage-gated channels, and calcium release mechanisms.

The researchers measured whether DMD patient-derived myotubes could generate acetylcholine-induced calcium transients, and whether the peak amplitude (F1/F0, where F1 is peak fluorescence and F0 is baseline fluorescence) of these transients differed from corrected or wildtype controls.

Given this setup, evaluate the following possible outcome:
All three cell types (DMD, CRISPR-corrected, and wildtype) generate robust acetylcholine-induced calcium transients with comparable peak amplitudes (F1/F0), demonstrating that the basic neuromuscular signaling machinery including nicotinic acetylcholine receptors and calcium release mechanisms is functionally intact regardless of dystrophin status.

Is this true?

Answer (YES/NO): NO